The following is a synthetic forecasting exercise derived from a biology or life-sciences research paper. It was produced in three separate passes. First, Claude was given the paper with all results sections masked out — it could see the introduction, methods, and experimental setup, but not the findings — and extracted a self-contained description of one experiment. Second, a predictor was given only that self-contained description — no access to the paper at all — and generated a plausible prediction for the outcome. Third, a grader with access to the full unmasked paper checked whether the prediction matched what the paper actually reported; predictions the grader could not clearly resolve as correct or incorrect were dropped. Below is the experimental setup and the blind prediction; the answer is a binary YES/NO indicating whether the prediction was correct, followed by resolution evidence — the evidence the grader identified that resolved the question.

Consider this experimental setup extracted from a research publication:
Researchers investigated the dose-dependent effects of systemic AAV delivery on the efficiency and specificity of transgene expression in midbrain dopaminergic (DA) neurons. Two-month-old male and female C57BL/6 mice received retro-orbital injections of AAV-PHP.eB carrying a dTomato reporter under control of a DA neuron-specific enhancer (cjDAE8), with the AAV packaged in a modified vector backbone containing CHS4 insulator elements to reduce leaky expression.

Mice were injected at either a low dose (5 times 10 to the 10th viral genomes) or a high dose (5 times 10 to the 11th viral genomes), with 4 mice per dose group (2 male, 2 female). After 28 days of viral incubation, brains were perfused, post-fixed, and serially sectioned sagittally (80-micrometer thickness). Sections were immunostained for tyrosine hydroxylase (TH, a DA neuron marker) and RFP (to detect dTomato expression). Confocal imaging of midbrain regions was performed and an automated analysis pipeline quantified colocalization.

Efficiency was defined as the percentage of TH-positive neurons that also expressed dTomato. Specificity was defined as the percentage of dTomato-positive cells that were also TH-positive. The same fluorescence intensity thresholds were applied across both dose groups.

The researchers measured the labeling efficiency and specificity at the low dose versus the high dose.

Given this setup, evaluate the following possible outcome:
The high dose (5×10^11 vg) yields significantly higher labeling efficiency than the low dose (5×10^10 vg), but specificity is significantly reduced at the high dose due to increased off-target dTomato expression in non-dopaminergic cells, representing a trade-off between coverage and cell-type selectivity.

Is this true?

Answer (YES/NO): NO